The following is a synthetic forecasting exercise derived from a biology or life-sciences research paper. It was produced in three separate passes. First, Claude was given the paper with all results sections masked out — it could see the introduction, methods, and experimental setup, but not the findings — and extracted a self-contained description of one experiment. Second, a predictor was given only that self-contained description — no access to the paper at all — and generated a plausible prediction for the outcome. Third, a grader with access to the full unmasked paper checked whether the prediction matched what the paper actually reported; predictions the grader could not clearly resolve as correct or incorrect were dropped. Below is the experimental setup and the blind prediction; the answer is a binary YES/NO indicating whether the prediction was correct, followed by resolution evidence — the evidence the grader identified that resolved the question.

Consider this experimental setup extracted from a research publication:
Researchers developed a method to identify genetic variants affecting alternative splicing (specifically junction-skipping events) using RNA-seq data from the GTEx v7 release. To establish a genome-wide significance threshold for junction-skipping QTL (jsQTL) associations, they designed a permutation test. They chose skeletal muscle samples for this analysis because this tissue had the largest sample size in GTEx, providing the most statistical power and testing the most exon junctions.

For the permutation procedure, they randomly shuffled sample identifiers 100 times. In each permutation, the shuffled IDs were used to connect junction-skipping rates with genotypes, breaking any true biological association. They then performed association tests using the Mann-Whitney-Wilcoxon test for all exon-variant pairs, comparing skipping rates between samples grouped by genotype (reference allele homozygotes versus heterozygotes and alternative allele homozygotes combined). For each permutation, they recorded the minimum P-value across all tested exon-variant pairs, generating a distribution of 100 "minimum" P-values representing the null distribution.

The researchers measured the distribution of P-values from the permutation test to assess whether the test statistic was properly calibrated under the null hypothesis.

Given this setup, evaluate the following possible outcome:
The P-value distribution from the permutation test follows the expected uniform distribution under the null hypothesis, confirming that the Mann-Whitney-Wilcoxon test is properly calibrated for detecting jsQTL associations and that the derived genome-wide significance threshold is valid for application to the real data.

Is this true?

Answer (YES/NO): YES